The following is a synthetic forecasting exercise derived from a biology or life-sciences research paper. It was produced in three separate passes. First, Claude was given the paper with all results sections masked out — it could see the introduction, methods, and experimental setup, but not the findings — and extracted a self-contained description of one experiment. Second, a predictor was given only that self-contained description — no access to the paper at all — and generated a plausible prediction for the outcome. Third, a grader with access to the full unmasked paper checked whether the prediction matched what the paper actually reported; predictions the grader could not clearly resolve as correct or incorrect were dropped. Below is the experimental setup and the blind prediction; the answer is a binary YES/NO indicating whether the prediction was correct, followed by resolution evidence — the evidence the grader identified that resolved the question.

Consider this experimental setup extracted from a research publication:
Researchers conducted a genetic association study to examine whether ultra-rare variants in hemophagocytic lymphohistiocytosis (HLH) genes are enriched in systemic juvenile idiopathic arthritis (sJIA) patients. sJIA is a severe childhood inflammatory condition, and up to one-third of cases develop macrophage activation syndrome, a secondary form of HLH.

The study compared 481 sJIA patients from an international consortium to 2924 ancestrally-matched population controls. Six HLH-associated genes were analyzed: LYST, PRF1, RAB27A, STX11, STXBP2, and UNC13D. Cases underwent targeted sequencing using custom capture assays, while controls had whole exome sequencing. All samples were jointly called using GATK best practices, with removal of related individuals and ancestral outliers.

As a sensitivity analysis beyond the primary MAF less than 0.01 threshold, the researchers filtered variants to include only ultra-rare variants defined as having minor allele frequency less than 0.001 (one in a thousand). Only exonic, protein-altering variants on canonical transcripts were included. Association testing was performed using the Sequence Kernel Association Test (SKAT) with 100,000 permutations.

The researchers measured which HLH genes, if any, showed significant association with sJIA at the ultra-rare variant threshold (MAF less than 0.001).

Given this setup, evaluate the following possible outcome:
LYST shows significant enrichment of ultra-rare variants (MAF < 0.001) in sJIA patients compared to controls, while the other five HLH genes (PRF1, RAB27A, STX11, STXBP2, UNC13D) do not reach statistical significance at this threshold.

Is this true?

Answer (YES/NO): NO